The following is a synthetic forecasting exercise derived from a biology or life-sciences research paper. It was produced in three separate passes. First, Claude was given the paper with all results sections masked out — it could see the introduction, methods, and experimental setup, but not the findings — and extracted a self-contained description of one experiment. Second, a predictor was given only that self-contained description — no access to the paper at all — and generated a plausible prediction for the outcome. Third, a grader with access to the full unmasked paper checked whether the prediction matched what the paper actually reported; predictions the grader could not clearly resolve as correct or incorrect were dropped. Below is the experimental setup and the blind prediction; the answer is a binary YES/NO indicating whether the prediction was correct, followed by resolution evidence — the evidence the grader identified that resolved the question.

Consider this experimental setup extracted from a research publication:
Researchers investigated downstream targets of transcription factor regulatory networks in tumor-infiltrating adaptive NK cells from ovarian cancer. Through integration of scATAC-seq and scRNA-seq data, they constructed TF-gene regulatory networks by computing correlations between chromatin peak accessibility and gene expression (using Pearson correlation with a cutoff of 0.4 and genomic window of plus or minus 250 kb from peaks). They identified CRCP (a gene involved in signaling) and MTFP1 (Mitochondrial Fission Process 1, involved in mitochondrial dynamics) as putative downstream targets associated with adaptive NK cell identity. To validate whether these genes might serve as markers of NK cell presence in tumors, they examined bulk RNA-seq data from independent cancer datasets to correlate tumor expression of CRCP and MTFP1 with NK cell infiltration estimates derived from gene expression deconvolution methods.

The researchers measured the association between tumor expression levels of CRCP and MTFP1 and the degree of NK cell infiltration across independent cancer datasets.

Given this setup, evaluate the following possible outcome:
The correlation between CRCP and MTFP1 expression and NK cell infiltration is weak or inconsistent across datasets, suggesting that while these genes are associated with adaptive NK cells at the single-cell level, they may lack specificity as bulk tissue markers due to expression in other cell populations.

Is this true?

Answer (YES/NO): NO